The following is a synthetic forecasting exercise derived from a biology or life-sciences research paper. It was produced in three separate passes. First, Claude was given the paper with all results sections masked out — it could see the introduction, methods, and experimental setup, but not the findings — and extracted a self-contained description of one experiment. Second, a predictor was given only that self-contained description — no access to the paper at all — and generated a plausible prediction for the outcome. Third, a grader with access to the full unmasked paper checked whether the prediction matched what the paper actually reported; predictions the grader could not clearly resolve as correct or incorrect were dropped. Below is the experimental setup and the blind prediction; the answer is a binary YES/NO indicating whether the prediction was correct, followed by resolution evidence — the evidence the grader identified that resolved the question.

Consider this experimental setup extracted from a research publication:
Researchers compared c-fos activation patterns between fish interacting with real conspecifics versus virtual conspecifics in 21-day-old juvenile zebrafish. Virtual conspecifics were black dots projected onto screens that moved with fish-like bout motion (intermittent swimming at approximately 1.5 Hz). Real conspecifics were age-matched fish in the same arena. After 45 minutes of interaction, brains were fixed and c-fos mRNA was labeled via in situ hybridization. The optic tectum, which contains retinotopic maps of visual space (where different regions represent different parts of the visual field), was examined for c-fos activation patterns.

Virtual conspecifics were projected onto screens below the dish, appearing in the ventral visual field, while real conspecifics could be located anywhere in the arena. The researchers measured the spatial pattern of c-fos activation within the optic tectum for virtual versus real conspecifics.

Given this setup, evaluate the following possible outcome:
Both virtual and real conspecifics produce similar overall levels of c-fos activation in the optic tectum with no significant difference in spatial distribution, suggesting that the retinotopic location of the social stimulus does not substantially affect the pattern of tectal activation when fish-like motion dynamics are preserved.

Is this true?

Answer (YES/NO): NO